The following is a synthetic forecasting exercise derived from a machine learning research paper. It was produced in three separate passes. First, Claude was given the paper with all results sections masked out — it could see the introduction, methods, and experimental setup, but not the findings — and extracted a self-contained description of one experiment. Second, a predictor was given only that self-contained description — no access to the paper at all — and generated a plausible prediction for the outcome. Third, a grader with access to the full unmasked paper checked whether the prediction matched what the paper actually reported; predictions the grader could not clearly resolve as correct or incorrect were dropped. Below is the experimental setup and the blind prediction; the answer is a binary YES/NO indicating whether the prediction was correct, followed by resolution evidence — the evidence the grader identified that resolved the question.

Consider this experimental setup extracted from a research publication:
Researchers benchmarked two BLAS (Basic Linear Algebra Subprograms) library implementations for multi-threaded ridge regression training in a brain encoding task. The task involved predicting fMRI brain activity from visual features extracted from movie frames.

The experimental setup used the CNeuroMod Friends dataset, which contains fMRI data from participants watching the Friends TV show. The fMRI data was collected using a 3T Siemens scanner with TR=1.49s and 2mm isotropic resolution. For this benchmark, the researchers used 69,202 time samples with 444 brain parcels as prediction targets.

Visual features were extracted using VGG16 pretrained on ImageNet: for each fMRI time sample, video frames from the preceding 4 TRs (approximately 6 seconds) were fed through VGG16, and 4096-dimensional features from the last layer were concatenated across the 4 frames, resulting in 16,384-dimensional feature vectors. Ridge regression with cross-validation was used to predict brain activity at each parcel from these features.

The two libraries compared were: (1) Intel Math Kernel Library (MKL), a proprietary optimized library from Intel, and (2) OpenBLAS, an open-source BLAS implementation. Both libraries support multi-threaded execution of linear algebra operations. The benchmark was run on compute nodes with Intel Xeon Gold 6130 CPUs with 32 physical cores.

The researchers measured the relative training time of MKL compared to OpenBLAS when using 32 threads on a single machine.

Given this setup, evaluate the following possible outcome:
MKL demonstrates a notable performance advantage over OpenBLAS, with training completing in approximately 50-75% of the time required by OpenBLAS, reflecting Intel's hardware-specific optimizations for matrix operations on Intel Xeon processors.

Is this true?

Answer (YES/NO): YES